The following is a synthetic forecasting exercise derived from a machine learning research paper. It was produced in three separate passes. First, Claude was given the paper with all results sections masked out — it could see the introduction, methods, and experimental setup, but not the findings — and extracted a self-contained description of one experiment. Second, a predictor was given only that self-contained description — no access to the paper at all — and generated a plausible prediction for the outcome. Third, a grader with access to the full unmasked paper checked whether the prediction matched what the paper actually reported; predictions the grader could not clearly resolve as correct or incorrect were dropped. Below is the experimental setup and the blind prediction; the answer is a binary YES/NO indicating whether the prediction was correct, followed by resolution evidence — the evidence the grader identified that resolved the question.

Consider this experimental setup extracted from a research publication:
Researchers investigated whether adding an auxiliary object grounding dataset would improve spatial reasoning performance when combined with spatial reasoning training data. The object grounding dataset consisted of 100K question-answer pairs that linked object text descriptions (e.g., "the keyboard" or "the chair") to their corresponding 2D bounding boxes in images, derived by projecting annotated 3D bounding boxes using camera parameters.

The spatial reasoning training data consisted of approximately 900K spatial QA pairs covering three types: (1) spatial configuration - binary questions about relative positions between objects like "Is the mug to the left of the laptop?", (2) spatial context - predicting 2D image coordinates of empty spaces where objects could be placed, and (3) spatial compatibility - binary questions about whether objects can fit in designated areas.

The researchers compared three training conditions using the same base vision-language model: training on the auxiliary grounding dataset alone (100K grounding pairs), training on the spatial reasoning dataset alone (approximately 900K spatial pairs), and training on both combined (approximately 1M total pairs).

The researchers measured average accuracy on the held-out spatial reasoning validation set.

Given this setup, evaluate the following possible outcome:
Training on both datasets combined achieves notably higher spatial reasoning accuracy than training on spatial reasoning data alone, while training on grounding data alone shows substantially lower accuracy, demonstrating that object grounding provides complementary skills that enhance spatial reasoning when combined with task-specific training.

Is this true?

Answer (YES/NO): NO